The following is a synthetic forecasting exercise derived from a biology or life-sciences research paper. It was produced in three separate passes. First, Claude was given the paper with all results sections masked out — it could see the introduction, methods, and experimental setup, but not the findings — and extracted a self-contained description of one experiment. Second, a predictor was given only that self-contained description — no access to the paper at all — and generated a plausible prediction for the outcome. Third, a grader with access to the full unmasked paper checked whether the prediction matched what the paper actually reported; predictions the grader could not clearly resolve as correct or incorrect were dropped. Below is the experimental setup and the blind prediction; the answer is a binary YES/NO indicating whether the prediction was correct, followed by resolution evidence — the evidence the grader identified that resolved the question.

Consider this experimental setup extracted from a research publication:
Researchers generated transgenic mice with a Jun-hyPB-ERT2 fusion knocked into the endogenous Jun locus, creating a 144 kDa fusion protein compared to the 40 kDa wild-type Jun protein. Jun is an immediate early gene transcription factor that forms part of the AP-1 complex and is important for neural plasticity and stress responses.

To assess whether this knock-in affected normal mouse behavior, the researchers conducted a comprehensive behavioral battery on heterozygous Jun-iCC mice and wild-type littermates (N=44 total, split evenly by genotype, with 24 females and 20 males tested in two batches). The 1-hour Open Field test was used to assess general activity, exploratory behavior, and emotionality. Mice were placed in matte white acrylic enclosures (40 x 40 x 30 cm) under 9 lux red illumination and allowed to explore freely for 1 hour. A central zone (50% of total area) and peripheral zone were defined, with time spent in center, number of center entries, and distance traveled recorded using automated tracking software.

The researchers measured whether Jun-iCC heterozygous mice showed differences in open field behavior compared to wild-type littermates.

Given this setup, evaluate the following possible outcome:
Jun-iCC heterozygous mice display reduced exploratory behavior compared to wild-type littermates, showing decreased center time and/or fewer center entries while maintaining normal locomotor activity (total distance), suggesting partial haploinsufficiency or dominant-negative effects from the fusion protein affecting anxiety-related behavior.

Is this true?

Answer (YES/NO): NO